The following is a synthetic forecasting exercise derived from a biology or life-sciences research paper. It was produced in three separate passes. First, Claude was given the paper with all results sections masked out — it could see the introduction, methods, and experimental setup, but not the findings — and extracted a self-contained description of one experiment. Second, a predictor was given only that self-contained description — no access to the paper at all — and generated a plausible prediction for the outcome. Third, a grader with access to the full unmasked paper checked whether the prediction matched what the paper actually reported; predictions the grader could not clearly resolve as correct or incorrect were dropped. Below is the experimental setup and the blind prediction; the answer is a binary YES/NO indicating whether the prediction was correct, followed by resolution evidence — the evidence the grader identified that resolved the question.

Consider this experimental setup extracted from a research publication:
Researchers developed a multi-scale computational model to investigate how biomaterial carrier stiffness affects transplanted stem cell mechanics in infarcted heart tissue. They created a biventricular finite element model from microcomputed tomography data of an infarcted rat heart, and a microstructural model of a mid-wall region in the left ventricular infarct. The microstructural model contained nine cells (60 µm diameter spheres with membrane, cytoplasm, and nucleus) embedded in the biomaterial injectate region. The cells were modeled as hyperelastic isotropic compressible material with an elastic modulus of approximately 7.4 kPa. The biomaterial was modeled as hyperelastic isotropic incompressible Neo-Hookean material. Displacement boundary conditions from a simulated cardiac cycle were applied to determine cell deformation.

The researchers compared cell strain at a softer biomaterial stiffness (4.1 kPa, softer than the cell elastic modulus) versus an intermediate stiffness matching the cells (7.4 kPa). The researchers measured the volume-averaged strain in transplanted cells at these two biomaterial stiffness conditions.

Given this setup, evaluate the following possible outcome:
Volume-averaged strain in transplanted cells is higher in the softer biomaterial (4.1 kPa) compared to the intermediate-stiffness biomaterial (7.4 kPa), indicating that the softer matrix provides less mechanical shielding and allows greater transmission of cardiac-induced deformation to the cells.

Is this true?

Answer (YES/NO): NO